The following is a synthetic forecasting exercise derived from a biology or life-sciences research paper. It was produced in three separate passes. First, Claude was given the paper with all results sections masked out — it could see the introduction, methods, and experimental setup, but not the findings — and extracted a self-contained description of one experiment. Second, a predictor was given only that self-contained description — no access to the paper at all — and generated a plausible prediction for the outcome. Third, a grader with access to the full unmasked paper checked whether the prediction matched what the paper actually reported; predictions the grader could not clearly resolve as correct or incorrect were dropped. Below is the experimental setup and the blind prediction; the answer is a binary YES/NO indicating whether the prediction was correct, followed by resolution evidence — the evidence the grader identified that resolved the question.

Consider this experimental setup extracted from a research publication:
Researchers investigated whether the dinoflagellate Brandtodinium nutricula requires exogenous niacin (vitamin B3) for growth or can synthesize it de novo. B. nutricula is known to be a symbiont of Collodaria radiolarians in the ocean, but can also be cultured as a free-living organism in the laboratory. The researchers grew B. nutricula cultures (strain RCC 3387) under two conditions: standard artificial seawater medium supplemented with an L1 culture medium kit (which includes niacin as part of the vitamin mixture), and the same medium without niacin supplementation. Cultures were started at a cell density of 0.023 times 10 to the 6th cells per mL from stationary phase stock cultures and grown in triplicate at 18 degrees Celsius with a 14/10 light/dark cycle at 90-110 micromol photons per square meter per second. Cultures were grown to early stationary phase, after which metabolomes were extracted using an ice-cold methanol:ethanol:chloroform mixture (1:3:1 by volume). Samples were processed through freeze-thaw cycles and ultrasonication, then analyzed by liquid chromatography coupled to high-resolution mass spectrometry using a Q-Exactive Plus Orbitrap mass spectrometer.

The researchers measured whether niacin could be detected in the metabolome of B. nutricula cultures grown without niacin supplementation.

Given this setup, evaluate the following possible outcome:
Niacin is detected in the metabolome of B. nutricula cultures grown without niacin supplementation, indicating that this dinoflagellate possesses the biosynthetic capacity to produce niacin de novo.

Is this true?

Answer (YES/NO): YES